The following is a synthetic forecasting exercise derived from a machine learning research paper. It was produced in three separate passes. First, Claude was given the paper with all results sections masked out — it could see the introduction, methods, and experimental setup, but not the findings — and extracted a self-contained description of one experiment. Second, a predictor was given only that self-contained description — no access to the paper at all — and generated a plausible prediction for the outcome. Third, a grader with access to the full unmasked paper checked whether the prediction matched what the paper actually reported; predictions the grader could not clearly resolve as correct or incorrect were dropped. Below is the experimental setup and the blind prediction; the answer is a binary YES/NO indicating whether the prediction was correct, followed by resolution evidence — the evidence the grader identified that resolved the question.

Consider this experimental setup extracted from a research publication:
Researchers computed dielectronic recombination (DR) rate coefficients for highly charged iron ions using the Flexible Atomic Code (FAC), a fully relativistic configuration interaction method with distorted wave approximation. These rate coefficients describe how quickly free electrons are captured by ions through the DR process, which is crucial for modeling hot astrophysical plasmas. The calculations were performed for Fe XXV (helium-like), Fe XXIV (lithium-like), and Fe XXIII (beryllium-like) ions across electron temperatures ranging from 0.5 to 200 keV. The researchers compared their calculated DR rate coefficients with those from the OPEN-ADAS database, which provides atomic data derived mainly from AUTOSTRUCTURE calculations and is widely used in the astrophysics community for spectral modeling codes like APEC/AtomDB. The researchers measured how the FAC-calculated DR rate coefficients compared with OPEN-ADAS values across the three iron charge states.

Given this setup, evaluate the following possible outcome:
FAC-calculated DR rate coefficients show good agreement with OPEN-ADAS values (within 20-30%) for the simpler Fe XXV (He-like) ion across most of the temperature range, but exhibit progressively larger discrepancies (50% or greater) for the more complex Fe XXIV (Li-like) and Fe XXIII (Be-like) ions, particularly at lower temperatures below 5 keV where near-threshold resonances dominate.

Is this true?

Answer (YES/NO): NO